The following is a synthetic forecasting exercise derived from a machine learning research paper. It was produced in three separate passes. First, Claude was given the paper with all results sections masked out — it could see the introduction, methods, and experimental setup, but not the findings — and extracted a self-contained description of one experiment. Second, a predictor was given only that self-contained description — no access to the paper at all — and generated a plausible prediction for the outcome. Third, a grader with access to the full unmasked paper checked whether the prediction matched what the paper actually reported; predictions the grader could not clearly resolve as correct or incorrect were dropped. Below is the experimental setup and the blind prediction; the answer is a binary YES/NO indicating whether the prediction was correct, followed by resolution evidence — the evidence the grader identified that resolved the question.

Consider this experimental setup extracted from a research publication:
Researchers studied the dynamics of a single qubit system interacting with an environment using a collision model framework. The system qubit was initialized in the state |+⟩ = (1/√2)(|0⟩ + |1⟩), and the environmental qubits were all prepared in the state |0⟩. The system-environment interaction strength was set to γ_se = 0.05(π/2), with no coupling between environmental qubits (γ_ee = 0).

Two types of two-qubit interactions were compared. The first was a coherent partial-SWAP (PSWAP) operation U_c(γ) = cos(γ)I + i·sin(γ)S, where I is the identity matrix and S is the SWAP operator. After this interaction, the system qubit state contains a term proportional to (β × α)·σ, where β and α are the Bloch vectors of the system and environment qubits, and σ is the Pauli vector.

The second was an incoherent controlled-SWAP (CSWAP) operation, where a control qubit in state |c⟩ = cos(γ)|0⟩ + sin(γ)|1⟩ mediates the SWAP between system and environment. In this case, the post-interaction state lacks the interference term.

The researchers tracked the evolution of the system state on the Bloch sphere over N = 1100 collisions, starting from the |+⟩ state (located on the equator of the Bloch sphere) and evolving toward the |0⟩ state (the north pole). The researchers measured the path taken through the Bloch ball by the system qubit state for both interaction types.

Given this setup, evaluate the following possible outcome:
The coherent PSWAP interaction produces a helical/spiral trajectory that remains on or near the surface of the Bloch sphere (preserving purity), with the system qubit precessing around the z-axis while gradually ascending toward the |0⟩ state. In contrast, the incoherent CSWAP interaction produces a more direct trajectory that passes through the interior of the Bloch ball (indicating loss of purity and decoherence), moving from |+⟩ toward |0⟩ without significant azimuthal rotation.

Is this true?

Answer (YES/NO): NO